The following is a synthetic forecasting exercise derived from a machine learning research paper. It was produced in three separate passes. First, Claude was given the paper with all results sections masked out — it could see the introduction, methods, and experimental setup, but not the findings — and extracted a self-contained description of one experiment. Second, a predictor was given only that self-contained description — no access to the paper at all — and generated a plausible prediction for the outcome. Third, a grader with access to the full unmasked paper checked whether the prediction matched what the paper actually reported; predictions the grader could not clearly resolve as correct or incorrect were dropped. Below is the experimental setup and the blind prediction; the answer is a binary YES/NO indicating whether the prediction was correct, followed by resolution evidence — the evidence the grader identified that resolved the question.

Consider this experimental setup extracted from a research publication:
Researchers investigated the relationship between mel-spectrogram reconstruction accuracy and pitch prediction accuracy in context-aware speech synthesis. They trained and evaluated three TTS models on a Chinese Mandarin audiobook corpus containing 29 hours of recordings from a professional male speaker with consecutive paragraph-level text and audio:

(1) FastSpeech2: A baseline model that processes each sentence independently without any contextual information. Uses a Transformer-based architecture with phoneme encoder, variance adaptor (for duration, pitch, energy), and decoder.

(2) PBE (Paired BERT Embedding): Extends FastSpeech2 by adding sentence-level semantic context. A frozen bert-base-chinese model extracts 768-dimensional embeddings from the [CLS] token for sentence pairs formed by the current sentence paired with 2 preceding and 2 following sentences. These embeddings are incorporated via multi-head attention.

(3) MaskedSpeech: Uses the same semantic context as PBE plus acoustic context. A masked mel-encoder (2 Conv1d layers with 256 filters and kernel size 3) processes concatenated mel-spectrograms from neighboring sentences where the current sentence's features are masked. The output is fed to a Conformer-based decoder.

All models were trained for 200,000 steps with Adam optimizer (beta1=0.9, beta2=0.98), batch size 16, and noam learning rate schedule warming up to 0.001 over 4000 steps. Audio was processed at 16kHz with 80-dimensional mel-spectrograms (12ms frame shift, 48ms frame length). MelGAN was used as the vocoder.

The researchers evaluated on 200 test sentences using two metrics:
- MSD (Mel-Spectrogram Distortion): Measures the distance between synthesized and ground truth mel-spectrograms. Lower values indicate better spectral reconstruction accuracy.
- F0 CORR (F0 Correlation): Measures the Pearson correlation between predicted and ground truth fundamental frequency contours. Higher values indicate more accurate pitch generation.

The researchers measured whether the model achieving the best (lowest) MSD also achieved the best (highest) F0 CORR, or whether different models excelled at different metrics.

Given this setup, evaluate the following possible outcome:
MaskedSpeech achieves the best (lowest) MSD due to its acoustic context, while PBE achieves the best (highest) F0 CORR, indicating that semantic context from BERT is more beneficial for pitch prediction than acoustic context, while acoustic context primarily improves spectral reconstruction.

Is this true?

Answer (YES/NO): NO